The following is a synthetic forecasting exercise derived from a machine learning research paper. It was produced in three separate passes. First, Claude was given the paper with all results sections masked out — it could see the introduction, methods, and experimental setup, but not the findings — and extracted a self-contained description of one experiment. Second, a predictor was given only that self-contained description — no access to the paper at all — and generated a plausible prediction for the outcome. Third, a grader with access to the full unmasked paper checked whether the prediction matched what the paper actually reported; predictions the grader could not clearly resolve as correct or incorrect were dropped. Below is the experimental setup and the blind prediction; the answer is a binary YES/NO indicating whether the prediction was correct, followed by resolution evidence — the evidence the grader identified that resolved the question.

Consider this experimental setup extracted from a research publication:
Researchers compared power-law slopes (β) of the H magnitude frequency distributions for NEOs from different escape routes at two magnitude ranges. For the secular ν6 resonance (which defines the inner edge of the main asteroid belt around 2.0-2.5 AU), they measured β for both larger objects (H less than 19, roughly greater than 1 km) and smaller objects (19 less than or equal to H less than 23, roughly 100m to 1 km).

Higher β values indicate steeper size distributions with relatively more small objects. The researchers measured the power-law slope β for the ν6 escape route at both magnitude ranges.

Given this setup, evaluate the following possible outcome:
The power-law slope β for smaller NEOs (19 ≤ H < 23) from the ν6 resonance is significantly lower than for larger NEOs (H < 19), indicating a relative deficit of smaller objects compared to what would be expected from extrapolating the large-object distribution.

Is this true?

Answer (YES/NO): YES